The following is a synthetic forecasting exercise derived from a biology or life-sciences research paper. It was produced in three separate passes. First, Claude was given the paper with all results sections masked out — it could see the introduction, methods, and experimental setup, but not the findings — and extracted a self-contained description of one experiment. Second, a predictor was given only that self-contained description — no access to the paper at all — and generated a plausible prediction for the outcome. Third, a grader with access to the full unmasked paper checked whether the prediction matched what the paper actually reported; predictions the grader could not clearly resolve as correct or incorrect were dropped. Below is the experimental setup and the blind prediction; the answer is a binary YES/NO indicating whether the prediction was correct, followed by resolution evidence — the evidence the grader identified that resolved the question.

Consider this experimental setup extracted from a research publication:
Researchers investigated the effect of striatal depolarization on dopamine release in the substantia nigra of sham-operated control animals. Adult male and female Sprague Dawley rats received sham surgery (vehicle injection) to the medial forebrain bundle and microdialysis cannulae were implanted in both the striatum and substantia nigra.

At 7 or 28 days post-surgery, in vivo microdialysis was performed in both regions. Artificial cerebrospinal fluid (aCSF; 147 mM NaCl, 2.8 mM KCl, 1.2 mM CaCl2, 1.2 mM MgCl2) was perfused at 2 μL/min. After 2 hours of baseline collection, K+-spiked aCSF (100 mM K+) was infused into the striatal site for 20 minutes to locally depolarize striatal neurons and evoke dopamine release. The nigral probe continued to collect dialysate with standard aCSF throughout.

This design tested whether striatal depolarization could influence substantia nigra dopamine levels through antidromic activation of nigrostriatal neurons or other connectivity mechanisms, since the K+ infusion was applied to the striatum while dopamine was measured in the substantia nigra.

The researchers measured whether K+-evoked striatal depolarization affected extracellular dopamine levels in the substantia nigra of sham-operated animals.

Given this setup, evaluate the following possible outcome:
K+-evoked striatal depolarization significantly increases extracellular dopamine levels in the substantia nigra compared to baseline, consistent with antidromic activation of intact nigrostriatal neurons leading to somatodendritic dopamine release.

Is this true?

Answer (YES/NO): NO